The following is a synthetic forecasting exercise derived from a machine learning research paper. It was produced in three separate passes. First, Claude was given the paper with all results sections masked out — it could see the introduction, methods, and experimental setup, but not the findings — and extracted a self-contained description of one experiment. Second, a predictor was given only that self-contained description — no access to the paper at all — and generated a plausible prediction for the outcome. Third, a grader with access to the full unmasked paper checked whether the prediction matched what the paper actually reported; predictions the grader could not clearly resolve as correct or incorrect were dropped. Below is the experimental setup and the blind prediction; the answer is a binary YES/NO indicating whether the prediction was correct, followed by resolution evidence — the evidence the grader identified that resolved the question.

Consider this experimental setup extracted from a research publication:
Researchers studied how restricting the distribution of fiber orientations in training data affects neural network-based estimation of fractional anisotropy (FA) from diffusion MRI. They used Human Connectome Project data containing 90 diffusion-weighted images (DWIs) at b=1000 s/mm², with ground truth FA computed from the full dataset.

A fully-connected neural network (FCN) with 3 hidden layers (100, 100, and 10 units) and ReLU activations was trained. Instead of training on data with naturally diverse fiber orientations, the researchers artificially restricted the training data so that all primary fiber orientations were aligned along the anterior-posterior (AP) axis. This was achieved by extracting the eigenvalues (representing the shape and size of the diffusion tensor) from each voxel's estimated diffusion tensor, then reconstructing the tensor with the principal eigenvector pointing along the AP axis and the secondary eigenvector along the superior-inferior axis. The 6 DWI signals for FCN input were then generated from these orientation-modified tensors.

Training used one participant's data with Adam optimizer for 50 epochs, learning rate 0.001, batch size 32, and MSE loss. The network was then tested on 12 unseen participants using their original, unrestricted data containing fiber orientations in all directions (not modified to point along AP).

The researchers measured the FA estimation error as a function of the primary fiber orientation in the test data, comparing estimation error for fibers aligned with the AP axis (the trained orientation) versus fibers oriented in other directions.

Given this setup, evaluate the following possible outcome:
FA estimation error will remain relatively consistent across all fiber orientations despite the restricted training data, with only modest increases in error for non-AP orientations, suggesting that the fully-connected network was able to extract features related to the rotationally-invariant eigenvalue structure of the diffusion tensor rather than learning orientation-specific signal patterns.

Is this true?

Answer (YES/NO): NO